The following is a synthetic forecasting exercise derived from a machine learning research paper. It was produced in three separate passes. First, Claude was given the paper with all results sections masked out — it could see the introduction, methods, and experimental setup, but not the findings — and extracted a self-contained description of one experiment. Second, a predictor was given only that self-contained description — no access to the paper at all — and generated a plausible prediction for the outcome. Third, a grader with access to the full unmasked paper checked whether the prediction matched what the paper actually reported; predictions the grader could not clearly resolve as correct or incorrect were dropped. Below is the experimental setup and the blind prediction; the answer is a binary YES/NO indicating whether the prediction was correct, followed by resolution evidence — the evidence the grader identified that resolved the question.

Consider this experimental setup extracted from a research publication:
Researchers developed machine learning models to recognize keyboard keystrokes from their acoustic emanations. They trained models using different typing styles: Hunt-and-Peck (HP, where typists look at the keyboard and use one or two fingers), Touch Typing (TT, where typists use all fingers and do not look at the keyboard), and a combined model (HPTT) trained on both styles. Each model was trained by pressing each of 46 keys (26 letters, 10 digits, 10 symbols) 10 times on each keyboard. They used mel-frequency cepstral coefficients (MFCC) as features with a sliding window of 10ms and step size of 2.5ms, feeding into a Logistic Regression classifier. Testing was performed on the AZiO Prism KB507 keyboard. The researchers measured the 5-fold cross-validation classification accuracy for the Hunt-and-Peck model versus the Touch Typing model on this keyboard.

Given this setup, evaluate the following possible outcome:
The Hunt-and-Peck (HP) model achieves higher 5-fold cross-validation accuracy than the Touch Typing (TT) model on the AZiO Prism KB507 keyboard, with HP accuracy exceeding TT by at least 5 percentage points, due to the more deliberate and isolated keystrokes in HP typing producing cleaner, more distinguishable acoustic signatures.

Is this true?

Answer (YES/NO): YES